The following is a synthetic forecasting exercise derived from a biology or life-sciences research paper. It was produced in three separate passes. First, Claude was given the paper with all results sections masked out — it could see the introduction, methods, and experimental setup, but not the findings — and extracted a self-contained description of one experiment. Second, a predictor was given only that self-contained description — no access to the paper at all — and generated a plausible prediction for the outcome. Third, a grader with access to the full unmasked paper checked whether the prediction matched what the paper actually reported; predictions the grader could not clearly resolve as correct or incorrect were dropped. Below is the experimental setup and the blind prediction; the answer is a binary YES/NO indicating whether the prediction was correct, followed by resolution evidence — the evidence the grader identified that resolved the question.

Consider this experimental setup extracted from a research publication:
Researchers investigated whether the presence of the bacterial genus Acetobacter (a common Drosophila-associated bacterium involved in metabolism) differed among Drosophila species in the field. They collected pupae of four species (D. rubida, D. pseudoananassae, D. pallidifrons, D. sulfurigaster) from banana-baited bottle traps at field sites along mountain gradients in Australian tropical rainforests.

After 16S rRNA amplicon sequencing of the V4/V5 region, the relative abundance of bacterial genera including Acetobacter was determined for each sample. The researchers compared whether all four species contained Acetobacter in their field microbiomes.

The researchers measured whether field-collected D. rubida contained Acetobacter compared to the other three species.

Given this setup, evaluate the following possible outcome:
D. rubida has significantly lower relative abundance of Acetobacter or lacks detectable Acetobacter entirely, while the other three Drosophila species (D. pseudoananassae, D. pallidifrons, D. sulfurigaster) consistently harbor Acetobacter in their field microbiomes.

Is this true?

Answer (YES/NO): YES